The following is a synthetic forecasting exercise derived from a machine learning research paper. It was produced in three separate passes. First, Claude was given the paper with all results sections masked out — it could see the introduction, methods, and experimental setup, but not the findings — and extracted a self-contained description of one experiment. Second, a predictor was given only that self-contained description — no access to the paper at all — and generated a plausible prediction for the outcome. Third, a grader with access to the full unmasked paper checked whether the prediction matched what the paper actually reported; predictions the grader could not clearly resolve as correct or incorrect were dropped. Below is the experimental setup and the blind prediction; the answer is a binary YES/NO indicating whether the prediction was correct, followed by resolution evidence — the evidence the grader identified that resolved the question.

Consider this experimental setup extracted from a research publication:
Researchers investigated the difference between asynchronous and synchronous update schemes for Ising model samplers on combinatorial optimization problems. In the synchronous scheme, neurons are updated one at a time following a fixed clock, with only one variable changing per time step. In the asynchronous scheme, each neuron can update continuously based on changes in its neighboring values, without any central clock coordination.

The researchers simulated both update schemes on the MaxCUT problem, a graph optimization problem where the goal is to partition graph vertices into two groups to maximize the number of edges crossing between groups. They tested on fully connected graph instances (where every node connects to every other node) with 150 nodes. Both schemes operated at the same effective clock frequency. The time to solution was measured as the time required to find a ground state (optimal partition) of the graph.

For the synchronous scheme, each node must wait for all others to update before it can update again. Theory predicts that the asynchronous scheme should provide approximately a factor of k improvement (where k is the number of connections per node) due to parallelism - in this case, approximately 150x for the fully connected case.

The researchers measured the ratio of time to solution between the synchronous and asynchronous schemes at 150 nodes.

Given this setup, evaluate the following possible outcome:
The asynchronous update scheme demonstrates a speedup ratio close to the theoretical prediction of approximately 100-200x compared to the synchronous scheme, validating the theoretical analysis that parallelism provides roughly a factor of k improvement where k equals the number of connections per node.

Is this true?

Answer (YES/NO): YES